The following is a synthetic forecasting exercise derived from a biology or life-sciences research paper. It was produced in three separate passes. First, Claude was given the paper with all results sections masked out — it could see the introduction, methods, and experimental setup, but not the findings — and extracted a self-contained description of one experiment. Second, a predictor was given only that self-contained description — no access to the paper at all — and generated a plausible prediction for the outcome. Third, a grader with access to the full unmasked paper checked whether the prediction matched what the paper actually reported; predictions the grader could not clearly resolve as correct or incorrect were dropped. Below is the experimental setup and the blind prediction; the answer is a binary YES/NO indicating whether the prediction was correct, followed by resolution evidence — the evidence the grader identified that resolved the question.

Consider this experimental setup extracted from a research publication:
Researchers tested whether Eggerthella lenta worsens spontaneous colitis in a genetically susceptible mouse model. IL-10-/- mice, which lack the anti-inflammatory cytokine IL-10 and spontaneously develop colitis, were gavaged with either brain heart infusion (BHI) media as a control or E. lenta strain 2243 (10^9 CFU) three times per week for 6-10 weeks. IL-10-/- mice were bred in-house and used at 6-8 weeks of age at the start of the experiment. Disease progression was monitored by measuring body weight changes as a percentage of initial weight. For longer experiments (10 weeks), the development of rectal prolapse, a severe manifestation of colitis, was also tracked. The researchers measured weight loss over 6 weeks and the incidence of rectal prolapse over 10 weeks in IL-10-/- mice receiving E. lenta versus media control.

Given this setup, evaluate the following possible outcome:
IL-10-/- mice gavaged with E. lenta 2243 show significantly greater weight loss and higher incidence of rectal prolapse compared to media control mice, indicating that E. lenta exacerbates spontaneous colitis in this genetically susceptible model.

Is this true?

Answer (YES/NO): YES